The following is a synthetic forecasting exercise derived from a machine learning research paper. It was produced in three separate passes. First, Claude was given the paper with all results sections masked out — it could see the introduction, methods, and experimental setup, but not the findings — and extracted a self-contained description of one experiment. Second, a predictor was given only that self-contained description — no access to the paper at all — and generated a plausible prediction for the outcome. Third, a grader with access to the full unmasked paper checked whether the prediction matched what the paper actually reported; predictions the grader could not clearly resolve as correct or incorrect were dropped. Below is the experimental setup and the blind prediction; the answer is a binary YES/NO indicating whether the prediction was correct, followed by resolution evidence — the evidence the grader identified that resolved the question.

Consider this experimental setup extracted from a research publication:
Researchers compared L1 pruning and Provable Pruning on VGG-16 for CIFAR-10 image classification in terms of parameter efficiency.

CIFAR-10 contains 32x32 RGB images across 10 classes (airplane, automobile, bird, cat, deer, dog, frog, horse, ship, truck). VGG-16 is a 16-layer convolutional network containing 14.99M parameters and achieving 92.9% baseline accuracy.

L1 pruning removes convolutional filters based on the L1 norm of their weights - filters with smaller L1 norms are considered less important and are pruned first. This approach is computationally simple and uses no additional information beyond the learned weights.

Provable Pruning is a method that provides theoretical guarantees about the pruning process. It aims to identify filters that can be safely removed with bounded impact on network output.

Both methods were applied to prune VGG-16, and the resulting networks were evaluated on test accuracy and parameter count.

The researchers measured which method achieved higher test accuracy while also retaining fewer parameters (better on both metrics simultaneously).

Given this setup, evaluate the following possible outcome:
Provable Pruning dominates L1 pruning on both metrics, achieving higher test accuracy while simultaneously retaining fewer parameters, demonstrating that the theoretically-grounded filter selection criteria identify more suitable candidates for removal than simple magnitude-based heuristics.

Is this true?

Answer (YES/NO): YES